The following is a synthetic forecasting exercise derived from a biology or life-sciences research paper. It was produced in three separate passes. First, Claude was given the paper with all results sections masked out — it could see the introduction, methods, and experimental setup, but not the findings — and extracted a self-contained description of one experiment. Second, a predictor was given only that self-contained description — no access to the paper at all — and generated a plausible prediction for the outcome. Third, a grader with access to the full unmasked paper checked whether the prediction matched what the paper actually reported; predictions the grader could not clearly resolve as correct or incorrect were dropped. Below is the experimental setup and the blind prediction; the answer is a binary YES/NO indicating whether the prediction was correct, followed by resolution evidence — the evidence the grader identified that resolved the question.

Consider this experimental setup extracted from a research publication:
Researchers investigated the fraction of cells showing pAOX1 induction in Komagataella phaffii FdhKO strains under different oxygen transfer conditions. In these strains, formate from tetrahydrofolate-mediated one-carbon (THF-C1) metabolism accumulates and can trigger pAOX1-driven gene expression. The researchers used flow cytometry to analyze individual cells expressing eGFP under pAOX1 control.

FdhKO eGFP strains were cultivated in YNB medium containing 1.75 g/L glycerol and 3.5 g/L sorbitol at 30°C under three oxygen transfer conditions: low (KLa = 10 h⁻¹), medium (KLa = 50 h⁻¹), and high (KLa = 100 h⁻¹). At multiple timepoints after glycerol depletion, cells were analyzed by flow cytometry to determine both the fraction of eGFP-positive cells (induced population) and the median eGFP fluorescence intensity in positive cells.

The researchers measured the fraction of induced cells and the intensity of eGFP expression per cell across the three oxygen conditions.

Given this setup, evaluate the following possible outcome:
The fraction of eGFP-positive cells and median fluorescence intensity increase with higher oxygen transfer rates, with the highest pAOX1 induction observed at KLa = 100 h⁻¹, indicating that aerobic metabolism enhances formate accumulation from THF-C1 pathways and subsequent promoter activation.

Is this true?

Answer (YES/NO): NO